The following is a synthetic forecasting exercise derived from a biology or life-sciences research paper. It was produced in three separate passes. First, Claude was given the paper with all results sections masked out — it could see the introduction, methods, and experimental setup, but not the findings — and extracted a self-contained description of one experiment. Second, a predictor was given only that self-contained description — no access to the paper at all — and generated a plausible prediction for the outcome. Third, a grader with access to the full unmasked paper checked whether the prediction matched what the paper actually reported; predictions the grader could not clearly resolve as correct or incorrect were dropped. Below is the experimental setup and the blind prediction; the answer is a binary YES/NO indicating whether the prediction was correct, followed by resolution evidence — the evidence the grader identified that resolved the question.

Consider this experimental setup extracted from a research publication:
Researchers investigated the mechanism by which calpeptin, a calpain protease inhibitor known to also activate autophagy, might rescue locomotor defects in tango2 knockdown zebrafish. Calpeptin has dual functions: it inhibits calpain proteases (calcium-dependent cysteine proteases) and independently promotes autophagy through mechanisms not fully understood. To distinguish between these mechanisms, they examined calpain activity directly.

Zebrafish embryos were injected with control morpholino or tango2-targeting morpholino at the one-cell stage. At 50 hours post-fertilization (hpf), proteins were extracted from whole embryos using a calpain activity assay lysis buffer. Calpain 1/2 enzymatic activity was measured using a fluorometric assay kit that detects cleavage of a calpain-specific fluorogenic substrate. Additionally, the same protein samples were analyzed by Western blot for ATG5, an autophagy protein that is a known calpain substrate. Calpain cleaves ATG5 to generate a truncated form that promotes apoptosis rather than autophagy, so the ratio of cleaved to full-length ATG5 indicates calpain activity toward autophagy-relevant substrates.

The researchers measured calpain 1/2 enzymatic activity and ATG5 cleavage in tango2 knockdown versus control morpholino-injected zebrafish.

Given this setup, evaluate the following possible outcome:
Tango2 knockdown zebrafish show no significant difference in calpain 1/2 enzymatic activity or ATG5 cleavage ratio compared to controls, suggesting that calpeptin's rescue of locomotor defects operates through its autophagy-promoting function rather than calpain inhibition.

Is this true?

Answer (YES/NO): YES